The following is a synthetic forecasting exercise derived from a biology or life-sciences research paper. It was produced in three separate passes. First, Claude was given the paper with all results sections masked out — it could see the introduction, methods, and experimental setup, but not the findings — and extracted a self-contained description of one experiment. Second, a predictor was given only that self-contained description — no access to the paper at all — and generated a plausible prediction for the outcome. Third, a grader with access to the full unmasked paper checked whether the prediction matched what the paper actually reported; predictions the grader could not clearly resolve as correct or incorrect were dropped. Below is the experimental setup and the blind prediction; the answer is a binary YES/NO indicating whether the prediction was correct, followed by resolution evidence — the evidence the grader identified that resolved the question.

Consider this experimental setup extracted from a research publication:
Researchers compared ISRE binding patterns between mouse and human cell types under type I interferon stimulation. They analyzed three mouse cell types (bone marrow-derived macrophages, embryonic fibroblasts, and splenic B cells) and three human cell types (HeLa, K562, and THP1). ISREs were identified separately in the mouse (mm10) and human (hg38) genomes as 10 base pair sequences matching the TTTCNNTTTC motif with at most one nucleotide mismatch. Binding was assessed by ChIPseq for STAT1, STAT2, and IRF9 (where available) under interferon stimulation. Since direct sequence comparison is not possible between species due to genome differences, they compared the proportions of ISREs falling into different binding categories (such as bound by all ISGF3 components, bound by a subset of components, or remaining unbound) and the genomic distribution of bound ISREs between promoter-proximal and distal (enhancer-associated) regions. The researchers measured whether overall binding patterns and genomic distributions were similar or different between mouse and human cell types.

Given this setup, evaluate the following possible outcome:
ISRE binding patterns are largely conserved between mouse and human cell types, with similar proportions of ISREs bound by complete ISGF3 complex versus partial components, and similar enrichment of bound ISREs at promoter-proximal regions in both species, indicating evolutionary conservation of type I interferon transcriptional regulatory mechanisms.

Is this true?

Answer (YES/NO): NO